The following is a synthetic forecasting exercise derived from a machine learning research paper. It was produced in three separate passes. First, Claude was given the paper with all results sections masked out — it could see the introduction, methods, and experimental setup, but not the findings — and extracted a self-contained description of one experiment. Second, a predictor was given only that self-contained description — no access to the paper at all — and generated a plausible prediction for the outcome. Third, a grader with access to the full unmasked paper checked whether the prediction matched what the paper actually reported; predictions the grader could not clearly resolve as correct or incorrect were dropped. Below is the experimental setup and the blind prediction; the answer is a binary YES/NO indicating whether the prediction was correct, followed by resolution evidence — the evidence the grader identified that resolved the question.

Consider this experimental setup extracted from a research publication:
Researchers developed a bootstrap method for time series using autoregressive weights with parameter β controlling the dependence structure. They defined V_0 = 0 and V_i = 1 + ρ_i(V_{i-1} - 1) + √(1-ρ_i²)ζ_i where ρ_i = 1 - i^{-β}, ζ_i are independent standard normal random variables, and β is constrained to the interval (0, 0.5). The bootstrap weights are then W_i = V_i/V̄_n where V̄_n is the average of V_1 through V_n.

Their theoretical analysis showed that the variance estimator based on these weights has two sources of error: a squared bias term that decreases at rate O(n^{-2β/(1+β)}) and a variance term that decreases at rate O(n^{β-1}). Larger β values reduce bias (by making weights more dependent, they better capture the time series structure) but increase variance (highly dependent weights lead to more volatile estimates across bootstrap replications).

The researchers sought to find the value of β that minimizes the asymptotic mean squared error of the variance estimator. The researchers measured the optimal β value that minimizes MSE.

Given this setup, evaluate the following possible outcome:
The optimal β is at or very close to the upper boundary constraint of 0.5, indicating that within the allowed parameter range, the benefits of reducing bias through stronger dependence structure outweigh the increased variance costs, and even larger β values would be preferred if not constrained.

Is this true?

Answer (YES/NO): NO